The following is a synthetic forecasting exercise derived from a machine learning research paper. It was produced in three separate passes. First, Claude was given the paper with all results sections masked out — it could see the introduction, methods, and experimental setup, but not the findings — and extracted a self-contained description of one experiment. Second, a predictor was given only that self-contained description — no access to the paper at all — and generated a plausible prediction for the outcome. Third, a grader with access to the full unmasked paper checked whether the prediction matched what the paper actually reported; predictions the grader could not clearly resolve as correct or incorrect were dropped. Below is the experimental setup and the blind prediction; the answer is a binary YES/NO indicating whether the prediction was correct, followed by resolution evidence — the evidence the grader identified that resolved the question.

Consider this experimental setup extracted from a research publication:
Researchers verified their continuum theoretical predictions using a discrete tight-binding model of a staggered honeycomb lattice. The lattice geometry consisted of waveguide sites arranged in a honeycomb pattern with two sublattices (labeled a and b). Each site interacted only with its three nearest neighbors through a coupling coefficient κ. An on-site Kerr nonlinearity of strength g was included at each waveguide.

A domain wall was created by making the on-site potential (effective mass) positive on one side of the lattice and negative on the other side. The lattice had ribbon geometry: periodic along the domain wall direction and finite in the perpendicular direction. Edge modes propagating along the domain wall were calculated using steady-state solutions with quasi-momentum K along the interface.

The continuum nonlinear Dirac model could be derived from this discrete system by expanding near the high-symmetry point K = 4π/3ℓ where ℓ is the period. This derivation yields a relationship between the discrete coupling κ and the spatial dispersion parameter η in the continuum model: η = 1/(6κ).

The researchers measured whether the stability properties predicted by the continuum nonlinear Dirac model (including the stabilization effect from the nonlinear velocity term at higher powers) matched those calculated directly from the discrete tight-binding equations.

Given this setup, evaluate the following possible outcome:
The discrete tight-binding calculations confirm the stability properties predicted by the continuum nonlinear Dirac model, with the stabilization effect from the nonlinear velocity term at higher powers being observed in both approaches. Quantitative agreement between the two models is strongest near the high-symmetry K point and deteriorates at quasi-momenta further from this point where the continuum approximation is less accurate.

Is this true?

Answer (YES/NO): NO